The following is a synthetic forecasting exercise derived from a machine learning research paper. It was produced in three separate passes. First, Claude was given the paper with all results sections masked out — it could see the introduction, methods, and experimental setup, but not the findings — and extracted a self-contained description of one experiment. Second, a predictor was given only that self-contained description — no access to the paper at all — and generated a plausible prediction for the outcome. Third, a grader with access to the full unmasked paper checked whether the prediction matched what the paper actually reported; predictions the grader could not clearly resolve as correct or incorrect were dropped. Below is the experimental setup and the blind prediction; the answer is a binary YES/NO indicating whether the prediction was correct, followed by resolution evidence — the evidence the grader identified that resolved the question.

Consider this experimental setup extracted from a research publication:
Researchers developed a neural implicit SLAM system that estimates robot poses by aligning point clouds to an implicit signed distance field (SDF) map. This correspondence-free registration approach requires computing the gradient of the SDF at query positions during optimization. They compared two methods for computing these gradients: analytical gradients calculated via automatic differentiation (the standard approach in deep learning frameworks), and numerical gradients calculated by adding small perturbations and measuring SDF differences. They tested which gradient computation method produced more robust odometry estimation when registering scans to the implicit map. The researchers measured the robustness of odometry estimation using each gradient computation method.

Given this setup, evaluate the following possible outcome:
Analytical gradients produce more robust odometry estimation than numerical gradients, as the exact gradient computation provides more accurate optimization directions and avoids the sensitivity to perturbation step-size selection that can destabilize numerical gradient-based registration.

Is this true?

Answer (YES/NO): YES